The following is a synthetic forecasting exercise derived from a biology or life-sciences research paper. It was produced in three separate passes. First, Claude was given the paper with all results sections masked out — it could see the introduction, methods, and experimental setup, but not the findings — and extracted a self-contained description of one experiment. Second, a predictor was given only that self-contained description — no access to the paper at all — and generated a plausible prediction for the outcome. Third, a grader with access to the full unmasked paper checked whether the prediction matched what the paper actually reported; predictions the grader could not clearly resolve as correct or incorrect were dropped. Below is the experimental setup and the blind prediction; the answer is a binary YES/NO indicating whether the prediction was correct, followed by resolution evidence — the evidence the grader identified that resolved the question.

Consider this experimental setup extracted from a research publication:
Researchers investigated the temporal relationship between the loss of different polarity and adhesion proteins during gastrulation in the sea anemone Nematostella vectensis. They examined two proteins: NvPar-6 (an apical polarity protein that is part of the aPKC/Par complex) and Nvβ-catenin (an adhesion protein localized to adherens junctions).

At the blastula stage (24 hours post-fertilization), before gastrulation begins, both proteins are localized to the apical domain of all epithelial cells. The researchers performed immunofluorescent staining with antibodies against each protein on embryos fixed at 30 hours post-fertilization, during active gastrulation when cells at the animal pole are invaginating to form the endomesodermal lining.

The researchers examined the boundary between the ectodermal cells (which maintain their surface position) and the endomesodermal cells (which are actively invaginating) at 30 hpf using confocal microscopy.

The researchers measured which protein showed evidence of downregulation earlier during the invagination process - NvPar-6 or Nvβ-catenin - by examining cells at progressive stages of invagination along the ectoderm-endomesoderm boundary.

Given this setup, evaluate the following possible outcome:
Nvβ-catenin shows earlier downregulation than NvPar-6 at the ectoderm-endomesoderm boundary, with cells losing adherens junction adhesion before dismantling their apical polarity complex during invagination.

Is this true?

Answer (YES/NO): NO